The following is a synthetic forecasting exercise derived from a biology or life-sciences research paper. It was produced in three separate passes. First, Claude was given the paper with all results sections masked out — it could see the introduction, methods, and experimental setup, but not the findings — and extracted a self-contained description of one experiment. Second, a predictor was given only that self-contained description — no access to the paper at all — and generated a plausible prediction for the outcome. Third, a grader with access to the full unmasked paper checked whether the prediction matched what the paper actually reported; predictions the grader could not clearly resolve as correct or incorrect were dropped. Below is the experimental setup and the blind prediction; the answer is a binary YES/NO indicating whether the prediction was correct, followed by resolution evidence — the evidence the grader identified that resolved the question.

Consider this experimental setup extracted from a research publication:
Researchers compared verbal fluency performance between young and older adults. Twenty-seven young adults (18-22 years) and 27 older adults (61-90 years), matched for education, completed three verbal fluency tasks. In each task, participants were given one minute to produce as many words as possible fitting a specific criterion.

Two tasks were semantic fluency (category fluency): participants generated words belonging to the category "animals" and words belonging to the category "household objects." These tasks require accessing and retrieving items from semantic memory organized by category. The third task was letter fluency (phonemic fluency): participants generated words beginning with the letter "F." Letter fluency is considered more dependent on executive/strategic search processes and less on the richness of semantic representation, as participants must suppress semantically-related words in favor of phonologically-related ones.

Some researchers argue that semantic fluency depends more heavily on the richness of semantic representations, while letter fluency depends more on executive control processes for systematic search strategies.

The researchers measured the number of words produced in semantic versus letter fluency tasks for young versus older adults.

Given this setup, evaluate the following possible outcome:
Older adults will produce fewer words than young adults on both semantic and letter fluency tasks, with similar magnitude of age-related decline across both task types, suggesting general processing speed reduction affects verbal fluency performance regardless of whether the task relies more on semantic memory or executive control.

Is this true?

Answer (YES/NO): NO